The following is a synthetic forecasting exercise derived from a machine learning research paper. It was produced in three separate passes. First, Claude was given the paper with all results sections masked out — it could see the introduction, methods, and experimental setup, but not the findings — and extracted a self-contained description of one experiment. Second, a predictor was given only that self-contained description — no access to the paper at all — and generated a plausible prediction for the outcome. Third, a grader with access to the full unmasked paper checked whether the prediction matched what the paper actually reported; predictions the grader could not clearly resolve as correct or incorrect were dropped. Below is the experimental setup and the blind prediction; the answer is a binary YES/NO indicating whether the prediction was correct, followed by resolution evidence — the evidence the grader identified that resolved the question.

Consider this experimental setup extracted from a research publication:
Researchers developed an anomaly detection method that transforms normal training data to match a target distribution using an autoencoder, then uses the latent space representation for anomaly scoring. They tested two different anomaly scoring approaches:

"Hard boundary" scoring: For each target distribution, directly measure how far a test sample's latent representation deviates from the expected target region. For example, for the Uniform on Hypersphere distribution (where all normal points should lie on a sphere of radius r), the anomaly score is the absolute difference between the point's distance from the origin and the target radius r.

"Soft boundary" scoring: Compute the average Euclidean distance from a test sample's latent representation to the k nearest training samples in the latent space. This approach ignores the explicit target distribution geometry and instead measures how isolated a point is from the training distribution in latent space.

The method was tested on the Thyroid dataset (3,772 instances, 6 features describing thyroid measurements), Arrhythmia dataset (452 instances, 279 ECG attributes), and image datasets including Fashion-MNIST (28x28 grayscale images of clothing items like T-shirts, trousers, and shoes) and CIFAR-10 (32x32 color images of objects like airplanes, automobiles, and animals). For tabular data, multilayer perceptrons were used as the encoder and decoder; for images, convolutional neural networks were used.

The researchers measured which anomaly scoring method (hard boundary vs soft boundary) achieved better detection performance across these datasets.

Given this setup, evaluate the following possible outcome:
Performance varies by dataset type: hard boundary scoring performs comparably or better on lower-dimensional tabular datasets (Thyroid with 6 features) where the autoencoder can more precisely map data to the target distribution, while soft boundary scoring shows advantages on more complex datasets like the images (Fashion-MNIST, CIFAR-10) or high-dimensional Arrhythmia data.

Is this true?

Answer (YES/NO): NO